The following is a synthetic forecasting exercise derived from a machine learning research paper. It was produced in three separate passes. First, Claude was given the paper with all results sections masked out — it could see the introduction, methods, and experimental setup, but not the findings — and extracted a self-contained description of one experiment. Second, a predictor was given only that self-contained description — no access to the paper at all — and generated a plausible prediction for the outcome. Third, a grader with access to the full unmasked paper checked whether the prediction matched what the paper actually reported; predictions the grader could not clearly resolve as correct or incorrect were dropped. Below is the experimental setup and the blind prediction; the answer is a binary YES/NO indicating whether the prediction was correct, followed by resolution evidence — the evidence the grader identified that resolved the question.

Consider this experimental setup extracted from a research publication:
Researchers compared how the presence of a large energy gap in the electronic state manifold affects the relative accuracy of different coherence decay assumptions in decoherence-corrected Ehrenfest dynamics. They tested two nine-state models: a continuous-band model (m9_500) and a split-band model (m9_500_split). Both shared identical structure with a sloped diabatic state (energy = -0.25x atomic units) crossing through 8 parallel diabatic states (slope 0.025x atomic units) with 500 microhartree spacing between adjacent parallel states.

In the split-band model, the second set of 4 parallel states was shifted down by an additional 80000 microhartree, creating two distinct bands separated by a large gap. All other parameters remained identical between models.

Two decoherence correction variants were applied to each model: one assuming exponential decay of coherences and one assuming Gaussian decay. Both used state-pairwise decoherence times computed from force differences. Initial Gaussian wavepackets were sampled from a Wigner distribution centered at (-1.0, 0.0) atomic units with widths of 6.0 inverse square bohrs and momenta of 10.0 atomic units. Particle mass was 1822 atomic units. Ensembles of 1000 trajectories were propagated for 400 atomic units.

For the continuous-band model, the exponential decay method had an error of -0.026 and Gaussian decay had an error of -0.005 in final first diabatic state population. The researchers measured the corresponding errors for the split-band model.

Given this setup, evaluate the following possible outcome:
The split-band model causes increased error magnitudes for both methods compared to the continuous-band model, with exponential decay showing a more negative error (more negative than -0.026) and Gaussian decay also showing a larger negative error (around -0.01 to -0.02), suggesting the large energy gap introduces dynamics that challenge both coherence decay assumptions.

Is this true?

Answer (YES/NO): NO